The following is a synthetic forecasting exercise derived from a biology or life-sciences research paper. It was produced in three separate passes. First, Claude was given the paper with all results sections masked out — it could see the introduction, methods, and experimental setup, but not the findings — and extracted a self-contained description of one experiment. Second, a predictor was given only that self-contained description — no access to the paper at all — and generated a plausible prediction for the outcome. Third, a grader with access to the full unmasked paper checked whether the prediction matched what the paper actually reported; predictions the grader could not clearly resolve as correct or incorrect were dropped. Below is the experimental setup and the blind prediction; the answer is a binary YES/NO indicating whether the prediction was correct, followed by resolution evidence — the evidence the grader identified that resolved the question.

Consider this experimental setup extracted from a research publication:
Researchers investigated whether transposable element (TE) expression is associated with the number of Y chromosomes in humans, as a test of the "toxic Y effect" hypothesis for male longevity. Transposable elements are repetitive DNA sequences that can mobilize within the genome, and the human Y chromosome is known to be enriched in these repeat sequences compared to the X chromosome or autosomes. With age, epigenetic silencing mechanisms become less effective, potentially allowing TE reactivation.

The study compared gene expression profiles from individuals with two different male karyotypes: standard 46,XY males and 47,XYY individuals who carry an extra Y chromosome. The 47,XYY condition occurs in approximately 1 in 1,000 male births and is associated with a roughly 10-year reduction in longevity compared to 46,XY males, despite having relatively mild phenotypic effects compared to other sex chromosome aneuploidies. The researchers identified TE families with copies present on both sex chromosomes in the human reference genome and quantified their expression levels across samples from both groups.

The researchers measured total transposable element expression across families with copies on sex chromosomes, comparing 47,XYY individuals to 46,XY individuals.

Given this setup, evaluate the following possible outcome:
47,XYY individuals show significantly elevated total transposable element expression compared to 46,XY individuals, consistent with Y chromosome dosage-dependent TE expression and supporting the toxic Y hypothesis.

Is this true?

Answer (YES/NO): NO